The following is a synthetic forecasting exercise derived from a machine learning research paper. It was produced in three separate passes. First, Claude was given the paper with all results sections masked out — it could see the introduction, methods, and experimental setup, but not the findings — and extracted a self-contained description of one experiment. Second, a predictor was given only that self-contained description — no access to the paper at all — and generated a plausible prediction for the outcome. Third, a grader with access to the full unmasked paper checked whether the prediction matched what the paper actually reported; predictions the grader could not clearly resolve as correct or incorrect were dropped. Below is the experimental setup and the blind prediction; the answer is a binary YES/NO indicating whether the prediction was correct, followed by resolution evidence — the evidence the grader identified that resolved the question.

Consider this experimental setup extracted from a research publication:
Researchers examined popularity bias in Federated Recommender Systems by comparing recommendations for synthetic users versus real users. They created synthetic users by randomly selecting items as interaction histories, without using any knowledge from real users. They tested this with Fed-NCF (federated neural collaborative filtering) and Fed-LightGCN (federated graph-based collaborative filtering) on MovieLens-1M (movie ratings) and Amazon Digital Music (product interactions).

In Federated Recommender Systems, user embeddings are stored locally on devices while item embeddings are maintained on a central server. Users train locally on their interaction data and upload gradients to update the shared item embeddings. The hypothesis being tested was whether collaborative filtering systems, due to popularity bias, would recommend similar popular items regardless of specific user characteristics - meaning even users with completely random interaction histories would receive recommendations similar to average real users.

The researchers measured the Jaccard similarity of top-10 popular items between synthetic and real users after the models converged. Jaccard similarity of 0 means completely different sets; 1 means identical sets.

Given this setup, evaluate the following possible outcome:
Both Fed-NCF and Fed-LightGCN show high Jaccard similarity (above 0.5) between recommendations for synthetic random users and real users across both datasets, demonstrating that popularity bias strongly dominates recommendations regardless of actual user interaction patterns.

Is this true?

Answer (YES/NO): YES